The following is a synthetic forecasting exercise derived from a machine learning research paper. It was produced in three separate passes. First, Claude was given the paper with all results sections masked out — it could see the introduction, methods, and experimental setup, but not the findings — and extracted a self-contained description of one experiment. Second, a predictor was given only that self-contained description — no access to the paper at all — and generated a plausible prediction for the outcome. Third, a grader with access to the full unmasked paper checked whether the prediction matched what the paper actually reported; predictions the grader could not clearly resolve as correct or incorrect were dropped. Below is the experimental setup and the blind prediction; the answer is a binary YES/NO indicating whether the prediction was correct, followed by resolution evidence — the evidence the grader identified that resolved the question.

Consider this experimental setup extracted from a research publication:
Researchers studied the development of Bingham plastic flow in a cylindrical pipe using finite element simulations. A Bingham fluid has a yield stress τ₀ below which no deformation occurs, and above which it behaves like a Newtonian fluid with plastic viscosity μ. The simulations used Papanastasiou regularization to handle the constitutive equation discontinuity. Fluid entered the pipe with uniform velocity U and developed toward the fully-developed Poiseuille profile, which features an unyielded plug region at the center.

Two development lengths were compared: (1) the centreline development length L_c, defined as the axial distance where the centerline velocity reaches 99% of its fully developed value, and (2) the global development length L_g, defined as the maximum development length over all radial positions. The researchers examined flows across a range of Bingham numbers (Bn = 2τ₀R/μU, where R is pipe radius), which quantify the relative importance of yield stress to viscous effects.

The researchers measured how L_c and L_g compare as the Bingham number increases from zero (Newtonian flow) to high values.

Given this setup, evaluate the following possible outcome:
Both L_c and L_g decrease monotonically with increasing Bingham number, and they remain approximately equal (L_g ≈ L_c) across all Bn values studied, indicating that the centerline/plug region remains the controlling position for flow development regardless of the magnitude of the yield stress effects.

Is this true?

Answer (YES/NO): NO